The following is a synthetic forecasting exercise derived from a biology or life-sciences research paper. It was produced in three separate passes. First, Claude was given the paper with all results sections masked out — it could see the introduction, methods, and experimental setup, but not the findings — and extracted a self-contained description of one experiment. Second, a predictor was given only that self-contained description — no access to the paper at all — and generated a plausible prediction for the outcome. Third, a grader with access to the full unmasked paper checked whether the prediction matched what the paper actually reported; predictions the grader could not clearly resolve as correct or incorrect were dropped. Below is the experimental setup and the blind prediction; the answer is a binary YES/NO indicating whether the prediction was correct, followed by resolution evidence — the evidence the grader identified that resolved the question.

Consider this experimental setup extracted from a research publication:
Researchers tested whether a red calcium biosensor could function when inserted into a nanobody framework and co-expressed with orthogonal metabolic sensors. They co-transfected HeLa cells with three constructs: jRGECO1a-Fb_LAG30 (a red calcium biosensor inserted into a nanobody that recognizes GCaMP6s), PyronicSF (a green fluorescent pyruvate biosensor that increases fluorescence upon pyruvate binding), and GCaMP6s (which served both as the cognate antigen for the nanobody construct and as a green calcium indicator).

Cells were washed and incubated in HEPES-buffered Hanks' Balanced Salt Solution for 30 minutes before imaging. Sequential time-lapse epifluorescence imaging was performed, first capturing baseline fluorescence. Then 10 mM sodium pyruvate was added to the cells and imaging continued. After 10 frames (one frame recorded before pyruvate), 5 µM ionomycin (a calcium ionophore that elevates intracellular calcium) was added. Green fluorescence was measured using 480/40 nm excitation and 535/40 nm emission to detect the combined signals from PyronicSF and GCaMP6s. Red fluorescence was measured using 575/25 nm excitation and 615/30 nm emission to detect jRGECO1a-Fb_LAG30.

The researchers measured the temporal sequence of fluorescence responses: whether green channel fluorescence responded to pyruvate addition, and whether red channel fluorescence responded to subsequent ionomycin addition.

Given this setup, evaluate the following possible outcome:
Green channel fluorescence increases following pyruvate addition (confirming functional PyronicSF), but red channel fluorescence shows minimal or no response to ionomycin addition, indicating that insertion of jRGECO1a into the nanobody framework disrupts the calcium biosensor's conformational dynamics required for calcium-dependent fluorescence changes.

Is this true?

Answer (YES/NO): NO